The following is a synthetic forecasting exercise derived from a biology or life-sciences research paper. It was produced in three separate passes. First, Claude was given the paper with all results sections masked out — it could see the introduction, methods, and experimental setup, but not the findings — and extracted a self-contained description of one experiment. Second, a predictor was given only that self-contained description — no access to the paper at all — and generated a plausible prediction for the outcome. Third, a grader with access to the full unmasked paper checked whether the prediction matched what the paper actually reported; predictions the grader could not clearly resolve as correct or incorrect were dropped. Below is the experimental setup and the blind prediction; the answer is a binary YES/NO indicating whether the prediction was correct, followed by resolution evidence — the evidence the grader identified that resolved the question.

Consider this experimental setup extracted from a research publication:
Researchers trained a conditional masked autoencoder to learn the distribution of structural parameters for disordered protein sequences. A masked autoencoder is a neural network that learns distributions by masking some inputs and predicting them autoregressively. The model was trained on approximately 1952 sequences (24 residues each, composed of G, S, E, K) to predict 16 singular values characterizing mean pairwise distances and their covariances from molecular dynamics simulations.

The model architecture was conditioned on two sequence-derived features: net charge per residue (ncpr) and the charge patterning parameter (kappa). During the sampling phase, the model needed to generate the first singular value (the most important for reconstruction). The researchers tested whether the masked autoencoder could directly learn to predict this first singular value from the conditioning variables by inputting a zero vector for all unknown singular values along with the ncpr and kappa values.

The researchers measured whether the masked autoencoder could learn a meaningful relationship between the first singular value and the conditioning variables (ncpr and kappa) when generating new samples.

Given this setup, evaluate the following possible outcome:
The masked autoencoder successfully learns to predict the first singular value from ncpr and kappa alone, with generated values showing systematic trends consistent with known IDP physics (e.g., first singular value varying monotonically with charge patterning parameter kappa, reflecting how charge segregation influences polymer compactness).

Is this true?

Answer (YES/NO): NO